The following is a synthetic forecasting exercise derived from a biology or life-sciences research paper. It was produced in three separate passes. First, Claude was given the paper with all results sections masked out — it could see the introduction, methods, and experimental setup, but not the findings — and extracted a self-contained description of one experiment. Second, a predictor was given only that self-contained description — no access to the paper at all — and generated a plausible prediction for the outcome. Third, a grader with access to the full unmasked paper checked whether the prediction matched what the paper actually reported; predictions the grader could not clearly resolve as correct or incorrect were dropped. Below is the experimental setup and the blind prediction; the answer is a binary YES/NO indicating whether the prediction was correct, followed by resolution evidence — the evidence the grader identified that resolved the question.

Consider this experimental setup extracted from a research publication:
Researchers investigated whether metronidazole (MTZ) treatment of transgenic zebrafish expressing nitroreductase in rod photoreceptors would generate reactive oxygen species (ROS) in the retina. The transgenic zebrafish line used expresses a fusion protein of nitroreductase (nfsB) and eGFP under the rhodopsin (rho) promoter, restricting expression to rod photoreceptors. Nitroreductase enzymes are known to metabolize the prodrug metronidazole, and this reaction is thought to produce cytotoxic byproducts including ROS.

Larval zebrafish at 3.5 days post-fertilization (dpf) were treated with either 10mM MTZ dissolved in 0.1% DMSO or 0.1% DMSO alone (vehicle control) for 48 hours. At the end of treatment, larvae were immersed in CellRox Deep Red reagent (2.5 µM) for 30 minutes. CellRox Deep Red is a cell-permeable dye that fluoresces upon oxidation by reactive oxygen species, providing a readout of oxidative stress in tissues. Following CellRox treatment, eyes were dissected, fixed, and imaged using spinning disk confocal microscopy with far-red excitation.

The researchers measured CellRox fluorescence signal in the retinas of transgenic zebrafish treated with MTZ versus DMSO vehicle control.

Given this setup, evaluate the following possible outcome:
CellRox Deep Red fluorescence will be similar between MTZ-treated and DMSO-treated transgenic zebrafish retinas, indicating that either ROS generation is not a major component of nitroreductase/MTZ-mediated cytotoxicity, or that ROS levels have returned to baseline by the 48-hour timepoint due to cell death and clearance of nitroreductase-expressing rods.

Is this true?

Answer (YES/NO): NO